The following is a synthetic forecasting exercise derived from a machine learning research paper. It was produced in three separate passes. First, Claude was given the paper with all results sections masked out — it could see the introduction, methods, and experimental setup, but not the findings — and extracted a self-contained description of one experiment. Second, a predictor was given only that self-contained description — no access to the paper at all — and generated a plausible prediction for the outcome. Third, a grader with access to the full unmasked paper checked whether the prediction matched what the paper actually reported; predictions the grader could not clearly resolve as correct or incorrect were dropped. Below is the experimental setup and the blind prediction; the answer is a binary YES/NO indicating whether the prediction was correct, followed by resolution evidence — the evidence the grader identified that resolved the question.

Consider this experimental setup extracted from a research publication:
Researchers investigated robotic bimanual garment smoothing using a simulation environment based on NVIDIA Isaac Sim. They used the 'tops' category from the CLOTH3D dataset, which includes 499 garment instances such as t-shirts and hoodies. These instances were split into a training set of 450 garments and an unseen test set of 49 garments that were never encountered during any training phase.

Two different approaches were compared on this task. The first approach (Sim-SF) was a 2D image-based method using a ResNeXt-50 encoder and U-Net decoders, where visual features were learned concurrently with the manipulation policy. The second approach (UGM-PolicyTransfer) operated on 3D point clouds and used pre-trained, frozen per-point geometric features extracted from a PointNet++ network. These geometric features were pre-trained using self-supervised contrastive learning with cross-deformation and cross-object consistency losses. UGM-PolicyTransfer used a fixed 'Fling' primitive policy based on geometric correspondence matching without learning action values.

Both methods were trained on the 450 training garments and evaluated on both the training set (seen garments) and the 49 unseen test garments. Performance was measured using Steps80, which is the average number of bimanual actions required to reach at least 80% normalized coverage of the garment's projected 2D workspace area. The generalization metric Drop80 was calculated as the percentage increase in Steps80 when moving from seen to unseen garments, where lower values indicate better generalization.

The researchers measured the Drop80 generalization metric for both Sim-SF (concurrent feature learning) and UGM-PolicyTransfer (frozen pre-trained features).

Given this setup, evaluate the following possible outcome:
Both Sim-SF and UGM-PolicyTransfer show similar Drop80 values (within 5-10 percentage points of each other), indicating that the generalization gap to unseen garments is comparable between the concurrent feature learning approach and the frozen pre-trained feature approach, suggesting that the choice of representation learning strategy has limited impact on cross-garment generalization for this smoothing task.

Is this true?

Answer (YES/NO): NO